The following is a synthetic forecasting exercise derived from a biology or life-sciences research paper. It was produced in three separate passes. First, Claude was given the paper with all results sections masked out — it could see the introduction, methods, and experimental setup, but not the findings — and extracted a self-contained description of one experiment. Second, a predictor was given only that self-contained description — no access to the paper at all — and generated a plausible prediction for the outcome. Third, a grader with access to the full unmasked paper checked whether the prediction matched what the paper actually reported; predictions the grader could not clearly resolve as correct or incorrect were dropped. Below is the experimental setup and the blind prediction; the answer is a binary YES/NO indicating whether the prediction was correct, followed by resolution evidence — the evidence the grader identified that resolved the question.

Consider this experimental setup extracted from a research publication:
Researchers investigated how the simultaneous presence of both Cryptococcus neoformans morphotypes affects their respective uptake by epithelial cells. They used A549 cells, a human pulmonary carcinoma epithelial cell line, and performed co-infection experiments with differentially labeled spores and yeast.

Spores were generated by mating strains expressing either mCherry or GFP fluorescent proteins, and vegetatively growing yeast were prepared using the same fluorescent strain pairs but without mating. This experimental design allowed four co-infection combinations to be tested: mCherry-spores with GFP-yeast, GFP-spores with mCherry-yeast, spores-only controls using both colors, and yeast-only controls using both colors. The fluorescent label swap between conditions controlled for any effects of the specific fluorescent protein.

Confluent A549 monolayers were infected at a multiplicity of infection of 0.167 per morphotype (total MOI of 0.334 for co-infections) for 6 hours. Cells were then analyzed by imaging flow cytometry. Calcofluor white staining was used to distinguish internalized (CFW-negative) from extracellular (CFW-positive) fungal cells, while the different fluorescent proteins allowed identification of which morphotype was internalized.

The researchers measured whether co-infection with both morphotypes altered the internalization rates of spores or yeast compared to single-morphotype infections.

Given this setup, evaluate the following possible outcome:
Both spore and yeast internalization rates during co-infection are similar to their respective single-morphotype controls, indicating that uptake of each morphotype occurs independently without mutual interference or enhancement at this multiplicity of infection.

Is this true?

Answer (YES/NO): YES